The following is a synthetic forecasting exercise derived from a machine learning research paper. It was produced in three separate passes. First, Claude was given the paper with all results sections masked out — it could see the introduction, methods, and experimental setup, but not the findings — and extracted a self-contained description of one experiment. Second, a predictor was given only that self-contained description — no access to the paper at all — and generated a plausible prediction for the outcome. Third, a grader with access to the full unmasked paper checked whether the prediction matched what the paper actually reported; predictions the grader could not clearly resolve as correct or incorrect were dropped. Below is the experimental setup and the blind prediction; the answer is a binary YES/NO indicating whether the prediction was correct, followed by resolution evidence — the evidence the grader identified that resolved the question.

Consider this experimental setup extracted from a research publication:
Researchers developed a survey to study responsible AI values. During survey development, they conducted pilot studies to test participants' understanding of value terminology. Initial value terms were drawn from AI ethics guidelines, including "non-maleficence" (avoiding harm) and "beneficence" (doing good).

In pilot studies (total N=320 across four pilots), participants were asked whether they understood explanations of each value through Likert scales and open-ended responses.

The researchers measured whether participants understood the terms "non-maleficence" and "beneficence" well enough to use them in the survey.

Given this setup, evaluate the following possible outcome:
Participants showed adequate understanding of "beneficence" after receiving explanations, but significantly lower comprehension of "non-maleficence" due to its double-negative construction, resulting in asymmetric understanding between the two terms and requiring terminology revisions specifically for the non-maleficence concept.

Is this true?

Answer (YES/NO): NO